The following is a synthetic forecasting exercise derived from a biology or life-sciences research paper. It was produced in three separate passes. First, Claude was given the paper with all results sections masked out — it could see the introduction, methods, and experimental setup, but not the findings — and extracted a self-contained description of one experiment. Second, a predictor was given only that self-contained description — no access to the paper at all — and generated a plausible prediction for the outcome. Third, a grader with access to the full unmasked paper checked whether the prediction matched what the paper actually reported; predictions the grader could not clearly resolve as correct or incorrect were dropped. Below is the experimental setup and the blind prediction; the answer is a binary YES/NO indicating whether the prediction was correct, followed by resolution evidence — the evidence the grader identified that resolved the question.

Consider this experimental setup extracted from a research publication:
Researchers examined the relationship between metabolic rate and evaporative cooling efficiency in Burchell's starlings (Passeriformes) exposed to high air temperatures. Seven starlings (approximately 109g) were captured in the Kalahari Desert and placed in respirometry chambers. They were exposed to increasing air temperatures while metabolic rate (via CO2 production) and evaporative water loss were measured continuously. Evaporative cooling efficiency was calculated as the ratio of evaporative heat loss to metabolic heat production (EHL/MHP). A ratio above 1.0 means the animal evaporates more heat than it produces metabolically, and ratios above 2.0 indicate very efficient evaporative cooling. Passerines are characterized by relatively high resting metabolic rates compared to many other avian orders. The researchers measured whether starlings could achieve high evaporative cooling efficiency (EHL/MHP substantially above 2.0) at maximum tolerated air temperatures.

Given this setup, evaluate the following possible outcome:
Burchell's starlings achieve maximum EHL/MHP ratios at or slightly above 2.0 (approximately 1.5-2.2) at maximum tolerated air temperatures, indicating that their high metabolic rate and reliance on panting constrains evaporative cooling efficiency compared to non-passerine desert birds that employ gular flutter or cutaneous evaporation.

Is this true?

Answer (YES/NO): YES